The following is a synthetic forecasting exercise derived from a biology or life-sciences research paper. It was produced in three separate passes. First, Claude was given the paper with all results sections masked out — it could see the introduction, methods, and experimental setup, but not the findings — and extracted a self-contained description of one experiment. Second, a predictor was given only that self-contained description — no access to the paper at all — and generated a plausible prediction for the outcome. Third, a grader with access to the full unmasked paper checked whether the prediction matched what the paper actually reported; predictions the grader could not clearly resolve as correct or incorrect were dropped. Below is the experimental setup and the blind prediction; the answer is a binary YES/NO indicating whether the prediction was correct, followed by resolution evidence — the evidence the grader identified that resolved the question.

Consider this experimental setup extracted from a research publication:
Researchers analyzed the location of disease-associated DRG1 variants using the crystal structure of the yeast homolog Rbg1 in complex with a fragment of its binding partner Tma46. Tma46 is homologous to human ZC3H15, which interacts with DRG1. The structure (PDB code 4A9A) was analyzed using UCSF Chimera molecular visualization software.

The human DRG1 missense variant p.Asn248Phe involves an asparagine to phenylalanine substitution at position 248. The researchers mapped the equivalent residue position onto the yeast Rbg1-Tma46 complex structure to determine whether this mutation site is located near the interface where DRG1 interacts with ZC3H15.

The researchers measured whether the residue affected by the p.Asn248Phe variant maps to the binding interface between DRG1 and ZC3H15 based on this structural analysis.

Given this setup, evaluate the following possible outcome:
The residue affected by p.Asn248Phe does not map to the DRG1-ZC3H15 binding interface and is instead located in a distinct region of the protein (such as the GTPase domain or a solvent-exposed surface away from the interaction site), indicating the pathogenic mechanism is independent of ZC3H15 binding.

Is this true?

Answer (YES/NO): NO